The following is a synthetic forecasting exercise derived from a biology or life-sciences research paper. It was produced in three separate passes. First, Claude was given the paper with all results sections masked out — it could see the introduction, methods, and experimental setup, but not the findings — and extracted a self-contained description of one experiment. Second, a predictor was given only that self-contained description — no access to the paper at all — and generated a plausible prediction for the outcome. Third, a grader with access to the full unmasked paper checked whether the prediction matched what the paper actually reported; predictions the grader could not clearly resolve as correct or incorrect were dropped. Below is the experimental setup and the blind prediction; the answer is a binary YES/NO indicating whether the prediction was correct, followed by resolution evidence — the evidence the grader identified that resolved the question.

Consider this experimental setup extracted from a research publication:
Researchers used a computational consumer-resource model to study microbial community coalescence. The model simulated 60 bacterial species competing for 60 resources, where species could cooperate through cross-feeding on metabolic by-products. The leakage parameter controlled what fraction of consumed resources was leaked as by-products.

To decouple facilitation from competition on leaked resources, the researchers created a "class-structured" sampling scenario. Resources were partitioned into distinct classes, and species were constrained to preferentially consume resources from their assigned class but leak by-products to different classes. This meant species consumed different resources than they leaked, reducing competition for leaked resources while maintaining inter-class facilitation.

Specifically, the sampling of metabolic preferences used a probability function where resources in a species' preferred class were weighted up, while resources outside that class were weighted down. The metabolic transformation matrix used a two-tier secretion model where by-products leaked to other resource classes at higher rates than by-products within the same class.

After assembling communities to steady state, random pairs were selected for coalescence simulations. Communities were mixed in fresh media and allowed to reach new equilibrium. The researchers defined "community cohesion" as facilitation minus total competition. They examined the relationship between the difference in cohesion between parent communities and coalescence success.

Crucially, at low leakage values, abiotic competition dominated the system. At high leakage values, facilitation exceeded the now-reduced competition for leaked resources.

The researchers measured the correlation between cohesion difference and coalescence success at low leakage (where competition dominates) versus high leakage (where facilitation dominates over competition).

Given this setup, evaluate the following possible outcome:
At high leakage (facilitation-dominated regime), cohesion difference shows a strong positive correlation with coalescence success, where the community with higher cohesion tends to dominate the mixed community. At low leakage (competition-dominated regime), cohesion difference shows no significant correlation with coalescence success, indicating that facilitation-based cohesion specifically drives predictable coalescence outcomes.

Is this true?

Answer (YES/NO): NO